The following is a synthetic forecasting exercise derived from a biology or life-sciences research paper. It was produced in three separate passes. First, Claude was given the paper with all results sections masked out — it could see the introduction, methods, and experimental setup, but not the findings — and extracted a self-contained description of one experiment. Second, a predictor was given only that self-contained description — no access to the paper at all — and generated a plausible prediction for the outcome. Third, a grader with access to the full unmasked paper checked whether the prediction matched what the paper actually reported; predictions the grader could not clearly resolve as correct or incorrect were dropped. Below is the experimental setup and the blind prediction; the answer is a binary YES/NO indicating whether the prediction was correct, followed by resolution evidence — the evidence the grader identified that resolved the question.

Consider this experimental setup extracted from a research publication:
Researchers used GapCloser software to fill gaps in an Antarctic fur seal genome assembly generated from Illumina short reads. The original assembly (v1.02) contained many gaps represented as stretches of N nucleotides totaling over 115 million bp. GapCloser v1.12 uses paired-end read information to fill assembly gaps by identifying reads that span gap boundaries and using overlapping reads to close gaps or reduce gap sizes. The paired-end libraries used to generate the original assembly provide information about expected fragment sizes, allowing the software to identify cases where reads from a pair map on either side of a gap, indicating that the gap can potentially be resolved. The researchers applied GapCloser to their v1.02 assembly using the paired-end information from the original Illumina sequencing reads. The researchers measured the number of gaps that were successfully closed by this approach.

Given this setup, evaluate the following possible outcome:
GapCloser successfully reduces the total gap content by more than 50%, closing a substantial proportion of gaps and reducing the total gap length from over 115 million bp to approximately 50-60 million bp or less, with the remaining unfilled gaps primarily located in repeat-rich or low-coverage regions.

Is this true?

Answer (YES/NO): NO